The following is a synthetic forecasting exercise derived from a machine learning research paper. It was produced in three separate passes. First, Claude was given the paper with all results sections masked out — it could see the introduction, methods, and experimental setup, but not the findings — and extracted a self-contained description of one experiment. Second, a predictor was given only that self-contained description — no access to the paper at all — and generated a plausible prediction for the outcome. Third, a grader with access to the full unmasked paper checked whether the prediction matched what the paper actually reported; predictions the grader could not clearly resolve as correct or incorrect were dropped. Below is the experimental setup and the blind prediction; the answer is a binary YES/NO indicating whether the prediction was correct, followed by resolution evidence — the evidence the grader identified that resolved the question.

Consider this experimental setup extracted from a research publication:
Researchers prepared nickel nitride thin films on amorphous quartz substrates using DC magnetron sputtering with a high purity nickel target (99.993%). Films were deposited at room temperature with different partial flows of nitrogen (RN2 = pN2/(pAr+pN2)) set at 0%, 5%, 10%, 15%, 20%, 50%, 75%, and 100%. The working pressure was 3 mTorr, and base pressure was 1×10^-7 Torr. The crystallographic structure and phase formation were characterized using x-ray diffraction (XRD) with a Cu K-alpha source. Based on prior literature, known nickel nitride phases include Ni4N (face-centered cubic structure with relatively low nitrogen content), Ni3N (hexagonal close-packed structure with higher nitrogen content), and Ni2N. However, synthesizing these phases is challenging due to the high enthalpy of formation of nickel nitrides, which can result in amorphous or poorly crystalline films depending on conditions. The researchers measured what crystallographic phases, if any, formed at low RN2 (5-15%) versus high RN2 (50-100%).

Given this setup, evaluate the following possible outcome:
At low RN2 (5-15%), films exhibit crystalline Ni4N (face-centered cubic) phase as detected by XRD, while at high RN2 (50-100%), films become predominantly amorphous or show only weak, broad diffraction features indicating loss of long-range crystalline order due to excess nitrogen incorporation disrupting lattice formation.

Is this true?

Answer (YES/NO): NO